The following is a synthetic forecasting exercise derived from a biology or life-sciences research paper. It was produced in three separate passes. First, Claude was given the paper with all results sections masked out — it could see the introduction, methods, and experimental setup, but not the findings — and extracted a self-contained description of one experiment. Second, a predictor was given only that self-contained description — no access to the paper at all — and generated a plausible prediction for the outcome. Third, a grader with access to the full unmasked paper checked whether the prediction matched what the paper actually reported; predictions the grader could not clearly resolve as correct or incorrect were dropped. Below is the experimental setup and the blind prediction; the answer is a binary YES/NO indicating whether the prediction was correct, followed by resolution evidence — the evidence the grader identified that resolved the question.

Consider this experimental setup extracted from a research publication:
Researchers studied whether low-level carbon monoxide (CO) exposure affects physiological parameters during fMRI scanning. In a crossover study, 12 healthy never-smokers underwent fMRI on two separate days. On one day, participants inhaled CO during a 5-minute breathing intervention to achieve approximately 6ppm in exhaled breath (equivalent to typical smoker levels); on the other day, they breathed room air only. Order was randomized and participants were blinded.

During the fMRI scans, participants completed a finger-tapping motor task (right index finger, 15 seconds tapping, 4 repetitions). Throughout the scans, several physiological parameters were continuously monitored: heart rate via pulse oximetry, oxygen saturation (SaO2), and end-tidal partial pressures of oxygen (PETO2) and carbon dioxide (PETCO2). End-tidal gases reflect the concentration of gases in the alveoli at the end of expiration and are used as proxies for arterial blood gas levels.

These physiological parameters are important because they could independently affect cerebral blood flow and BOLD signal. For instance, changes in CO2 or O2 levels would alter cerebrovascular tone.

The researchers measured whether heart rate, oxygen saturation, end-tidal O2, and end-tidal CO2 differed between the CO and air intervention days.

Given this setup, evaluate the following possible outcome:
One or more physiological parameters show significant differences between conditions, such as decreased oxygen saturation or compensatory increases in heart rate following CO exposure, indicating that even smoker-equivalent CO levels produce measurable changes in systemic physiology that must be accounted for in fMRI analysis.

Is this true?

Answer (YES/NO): NO